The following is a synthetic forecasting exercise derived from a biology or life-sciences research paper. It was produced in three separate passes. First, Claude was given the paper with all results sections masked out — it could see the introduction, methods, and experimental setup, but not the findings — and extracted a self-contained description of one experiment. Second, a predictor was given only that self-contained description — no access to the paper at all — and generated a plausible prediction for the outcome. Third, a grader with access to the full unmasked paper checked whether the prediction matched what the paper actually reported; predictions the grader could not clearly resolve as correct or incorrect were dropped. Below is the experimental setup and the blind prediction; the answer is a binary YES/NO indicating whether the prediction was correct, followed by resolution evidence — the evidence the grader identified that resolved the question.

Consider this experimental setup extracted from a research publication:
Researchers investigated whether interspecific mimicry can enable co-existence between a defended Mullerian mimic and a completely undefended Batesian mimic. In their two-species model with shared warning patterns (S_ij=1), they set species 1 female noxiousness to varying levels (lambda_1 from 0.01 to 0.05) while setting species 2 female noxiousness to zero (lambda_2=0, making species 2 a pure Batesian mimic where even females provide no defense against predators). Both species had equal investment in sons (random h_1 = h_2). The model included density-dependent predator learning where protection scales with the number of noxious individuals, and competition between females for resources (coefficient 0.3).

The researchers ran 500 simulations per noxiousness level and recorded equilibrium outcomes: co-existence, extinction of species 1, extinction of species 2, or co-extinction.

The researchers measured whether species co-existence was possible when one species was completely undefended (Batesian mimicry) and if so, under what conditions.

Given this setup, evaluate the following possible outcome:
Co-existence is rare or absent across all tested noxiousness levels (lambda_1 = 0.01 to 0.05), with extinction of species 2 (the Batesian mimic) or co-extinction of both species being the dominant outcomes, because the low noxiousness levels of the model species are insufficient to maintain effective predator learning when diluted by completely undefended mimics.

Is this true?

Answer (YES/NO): NO